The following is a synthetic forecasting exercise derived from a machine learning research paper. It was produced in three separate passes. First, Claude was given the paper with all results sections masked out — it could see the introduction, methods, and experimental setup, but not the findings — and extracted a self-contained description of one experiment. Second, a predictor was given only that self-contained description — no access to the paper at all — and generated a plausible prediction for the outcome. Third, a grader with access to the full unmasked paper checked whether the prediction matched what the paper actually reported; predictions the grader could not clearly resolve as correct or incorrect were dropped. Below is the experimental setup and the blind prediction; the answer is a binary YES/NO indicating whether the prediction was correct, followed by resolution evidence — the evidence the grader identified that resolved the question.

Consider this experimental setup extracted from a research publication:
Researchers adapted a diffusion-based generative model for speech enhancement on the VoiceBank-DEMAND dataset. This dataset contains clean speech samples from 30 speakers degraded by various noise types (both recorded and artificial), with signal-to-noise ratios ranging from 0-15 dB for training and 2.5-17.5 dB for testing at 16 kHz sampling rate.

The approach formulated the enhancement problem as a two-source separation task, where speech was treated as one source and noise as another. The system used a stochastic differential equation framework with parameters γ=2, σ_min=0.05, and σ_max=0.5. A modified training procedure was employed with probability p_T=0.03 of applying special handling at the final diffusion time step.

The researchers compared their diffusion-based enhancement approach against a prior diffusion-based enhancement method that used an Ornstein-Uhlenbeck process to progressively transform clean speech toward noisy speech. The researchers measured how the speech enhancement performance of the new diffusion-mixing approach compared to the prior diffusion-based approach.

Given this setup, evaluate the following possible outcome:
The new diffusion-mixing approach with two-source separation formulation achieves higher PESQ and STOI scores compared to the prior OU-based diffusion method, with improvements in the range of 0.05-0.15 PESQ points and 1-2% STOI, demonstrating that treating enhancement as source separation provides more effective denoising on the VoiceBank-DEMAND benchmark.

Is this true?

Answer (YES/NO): NO